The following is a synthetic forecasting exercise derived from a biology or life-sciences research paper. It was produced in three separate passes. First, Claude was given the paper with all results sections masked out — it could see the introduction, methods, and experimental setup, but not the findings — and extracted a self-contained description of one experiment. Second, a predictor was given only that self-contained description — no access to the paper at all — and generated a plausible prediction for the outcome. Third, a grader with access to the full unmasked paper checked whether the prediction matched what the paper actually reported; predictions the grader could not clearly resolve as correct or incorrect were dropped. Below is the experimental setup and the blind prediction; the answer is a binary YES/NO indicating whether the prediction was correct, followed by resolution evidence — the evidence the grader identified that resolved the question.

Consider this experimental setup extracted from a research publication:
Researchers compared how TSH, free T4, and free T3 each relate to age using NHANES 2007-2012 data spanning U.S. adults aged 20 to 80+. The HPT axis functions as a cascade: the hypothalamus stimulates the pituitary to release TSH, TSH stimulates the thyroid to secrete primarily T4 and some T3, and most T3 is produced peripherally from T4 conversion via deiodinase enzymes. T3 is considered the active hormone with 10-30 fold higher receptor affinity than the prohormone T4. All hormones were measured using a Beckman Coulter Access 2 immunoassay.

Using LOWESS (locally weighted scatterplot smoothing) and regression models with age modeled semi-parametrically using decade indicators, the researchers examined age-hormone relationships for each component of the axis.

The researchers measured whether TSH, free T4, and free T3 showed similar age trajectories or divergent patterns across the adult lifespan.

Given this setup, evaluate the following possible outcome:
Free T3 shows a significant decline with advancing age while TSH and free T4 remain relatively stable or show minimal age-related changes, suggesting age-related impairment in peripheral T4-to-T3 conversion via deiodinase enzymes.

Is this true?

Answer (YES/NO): NO